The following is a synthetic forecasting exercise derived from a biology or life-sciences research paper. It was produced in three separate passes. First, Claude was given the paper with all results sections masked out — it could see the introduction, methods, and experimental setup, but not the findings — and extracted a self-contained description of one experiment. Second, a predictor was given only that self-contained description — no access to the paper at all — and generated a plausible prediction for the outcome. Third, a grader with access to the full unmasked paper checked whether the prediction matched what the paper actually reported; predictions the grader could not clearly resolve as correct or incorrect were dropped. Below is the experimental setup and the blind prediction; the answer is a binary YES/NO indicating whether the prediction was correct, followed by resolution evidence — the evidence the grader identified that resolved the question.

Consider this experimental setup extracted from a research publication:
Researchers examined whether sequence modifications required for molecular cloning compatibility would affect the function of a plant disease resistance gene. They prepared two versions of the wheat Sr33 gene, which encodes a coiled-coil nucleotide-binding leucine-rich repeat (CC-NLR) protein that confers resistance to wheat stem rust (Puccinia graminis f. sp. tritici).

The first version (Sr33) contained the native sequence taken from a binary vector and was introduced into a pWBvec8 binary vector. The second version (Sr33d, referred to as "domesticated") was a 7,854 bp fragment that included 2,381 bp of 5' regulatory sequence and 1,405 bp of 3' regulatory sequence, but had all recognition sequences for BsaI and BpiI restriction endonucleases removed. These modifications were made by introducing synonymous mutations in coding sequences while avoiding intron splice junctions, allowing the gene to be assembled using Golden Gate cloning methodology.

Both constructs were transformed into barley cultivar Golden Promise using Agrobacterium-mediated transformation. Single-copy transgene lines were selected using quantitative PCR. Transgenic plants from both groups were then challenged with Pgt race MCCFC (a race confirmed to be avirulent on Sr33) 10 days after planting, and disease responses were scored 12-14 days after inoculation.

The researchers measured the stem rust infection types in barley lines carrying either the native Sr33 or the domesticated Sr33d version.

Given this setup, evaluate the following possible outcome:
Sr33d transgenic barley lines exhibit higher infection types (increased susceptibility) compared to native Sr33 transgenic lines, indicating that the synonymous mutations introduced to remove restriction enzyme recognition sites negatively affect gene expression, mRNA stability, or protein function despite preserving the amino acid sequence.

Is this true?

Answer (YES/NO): NO